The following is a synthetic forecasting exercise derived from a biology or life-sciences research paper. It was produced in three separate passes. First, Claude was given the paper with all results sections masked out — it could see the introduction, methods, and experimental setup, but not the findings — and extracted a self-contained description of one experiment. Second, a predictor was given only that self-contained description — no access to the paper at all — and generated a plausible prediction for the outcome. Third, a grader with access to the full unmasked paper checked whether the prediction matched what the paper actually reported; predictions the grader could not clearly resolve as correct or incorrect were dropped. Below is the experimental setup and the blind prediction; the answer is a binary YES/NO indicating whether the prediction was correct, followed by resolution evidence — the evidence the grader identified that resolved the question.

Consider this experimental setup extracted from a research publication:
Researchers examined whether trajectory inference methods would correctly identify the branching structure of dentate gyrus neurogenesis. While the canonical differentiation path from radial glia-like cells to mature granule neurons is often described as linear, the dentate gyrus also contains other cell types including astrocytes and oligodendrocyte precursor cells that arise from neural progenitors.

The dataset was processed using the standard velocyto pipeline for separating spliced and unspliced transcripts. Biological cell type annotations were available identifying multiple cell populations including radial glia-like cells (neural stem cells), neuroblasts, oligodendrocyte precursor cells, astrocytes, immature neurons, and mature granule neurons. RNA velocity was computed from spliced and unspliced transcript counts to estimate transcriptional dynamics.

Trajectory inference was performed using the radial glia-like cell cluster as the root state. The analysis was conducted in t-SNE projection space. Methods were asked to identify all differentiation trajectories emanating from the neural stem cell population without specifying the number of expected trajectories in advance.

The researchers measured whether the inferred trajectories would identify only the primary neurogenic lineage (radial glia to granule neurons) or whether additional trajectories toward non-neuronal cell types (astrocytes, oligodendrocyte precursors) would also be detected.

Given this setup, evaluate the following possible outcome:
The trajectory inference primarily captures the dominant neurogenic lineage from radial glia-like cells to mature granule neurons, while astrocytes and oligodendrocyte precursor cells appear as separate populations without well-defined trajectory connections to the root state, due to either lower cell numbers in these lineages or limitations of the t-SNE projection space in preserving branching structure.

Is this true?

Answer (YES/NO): NO